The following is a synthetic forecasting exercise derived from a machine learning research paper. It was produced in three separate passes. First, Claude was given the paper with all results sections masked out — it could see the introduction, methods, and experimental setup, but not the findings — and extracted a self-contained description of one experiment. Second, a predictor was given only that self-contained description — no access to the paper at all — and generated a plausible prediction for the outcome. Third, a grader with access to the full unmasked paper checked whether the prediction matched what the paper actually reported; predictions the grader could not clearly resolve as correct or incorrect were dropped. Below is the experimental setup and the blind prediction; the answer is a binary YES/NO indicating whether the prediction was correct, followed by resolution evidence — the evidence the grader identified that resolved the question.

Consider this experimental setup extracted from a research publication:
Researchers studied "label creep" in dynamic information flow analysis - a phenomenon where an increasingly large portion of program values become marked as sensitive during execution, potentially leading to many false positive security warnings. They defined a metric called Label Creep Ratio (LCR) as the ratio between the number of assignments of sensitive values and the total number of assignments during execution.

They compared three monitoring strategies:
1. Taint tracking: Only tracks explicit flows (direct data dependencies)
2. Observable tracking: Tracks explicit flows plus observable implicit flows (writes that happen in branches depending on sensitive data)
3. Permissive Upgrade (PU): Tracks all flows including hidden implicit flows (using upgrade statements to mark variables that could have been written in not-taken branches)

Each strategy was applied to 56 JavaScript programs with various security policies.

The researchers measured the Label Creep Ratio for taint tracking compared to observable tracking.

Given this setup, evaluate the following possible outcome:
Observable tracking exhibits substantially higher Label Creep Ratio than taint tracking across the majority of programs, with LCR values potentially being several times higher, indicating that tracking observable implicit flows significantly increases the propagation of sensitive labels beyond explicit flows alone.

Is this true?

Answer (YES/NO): NO